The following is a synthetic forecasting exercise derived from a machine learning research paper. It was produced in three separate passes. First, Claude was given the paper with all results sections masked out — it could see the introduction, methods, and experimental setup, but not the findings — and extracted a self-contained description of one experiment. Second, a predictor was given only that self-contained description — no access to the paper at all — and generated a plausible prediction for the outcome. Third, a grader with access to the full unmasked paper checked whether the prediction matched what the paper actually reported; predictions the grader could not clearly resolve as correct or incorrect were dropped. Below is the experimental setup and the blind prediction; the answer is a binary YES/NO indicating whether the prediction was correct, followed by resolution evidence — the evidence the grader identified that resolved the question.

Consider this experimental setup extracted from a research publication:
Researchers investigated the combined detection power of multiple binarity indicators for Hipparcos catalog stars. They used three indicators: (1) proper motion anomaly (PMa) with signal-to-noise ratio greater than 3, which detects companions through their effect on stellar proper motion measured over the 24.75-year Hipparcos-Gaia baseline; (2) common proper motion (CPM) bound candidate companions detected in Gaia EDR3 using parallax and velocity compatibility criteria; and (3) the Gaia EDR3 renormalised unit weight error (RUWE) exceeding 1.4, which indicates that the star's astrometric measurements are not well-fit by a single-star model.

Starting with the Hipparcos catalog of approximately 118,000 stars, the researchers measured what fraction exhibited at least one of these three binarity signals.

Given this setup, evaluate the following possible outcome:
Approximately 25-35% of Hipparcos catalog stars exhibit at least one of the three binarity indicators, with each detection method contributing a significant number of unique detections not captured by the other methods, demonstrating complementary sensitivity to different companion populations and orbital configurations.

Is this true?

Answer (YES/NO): NO